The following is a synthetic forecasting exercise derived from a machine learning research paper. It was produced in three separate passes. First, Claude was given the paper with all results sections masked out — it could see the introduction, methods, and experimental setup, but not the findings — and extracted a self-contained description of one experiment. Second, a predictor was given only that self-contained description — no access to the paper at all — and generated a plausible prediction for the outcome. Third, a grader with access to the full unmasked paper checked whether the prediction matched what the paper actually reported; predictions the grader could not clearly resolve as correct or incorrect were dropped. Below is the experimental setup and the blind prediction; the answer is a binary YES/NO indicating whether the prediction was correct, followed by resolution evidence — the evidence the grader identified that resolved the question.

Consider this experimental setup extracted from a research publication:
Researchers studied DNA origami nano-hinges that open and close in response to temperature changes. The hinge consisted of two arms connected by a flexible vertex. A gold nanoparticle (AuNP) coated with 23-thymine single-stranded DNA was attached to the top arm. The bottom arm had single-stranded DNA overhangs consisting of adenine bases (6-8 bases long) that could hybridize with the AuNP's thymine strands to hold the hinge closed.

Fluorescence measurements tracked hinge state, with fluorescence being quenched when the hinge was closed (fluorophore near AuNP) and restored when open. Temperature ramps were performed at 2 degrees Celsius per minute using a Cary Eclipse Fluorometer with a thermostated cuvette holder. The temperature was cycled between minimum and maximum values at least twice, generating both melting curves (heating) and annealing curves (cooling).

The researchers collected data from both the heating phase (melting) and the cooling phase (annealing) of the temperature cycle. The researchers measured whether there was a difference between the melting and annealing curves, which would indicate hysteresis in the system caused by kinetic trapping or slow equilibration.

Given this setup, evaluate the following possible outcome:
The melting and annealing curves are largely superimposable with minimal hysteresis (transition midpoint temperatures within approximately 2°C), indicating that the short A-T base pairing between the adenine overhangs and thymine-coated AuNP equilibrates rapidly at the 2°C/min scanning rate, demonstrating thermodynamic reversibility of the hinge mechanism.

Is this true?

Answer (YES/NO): NO